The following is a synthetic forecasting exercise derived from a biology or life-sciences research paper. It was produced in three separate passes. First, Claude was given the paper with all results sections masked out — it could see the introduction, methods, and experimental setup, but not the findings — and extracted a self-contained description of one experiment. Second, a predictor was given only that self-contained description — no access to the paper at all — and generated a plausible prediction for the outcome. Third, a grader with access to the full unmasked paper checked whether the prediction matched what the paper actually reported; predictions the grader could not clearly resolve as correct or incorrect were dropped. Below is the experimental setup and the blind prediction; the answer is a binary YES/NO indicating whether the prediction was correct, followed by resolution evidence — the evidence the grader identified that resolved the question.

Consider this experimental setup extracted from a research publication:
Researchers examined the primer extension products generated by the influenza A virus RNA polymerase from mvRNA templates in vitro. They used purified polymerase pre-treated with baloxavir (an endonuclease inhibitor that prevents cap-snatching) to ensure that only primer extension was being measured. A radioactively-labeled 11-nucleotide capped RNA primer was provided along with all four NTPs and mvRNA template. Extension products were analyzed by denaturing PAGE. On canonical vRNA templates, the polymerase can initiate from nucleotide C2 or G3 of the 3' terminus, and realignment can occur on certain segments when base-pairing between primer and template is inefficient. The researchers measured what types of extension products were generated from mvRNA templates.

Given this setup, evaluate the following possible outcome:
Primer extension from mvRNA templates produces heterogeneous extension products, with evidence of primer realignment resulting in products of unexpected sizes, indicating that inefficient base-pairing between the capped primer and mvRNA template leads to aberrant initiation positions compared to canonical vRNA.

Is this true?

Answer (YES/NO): NO